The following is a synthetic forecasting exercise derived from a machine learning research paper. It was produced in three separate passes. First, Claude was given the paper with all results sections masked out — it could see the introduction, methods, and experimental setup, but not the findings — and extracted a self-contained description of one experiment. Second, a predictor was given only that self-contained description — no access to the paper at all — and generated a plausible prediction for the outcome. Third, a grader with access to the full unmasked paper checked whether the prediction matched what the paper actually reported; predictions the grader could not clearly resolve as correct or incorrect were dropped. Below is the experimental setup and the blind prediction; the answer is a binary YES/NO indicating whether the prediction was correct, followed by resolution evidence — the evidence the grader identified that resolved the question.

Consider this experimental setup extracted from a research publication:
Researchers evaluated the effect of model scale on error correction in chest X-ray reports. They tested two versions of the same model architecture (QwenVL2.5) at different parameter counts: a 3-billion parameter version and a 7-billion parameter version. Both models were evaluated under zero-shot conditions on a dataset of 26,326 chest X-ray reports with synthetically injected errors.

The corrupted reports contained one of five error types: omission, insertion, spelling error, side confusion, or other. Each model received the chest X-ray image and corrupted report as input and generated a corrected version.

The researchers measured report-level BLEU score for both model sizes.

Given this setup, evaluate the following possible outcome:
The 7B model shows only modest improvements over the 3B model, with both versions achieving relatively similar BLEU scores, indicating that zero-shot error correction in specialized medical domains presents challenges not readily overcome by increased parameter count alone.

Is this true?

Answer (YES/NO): YES